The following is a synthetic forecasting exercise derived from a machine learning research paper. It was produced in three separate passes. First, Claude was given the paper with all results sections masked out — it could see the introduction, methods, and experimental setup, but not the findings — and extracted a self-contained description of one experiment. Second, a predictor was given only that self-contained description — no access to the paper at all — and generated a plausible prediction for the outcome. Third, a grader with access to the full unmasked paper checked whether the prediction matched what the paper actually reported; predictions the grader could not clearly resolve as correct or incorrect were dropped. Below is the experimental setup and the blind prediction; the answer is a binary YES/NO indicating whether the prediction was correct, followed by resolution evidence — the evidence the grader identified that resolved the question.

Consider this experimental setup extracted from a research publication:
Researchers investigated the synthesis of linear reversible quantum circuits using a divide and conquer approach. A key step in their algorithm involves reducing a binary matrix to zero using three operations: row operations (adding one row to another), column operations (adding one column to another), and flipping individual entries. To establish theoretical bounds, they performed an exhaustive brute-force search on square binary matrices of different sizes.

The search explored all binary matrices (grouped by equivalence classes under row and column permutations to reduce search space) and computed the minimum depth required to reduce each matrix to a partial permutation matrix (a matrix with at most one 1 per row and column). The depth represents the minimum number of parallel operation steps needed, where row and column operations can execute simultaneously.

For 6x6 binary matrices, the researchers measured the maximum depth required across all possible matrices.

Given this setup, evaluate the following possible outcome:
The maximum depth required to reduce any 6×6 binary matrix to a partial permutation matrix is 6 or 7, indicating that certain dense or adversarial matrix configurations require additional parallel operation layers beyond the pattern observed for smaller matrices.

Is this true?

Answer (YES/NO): NO